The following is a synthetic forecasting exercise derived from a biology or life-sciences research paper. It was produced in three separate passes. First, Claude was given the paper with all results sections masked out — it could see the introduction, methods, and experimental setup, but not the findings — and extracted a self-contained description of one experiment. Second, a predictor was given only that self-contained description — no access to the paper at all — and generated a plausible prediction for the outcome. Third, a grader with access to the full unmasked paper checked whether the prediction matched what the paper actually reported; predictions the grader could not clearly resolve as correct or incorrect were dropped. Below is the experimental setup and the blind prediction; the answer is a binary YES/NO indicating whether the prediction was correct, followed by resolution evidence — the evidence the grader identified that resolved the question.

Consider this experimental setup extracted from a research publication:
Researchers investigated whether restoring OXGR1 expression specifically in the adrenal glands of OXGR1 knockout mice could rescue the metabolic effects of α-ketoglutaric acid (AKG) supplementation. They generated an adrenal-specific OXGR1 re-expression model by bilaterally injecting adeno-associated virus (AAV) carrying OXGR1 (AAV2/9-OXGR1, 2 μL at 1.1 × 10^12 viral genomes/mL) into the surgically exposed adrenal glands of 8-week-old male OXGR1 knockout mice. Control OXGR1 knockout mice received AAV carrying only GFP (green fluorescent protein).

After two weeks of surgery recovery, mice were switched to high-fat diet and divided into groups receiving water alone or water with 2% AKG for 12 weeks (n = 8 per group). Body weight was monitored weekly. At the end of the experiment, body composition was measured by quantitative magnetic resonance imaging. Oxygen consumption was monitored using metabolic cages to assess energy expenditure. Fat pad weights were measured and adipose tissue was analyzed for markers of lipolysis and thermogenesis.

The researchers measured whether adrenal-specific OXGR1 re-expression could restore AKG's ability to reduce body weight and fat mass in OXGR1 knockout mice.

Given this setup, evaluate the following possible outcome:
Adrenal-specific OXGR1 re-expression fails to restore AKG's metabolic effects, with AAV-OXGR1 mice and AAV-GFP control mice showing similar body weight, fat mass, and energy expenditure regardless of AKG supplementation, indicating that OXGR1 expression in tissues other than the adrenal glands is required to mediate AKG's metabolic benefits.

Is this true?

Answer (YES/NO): NO